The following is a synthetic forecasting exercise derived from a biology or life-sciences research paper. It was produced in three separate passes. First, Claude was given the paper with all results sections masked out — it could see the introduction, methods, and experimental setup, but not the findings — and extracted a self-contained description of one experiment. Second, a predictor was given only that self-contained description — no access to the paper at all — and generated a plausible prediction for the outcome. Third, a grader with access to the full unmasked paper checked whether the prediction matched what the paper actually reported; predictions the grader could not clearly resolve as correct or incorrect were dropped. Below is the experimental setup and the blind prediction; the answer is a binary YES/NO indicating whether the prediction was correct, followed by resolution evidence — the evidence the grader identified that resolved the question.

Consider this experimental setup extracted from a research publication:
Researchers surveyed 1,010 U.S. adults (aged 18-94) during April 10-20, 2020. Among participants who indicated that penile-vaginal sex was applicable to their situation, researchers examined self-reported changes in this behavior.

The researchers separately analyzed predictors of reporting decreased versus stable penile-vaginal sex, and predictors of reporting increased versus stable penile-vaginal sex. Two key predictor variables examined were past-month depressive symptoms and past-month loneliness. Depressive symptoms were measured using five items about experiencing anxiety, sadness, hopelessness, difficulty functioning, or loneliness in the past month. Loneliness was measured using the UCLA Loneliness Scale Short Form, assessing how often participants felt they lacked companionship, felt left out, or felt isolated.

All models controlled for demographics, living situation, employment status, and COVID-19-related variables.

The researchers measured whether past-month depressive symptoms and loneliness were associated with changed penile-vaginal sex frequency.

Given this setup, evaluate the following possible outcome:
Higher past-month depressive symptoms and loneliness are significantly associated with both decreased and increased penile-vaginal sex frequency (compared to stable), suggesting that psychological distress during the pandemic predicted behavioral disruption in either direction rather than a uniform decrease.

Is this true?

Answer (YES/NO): NO